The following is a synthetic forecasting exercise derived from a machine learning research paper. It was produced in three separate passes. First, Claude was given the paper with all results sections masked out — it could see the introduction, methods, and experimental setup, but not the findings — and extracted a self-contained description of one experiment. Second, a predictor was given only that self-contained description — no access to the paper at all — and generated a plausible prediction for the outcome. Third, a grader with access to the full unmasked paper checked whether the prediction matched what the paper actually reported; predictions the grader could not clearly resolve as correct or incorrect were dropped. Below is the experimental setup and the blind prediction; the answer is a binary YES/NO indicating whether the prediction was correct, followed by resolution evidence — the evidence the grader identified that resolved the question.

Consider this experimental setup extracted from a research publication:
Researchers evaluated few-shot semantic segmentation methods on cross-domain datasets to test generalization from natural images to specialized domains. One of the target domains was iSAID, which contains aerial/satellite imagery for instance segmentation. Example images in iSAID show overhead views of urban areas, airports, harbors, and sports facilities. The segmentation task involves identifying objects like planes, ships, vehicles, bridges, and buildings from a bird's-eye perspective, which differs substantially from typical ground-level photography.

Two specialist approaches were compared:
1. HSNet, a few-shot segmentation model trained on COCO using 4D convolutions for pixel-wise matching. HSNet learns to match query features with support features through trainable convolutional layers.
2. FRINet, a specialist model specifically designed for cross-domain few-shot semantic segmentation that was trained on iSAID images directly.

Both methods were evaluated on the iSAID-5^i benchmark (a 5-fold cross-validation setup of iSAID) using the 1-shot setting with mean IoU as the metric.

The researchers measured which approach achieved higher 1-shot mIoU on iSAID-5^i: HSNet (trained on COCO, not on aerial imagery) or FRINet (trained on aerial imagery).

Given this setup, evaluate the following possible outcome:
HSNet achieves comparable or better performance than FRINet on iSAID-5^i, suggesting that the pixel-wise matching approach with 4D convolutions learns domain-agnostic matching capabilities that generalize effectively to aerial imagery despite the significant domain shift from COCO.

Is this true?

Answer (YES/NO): NO